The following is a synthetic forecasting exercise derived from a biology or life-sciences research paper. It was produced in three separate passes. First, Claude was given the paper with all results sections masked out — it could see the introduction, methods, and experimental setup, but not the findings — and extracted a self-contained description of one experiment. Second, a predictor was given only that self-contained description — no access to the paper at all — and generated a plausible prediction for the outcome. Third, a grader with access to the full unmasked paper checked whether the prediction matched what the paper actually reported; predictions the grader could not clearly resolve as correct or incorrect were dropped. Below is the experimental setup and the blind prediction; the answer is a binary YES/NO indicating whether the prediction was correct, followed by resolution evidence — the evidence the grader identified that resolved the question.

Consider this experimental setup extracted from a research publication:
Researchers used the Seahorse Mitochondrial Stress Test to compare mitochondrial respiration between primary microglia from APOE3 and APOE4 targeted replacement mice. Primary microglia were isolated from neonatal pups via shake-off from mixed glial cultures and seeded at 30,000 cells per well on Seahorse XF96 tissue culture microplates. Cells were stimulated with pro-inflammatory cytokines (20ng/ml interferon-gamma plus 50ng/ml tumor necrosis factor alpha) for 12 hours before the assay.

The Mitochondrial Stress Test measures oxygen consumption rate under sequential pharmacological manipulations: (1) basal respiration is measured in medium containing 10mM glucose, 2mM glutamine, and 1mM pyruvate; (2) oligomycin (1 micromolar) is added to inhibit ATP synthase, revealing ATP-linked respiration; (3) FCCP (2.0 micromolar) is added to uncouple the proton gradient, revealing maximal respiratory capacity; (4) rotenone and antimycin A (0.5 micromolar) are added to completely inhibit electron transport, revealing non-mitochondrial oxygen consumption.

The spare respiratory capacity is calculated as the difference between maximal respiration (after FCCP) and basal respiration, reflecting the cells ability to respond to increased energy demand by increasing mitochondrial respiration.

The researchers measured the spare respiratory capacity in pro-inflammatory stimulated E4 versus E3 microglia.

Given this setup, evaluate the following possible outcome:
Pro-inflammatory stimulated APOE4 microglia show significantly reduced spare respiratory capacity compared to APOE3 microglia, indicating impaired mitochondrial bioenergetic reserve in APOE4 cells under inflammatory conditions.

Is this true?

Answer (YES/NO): YES